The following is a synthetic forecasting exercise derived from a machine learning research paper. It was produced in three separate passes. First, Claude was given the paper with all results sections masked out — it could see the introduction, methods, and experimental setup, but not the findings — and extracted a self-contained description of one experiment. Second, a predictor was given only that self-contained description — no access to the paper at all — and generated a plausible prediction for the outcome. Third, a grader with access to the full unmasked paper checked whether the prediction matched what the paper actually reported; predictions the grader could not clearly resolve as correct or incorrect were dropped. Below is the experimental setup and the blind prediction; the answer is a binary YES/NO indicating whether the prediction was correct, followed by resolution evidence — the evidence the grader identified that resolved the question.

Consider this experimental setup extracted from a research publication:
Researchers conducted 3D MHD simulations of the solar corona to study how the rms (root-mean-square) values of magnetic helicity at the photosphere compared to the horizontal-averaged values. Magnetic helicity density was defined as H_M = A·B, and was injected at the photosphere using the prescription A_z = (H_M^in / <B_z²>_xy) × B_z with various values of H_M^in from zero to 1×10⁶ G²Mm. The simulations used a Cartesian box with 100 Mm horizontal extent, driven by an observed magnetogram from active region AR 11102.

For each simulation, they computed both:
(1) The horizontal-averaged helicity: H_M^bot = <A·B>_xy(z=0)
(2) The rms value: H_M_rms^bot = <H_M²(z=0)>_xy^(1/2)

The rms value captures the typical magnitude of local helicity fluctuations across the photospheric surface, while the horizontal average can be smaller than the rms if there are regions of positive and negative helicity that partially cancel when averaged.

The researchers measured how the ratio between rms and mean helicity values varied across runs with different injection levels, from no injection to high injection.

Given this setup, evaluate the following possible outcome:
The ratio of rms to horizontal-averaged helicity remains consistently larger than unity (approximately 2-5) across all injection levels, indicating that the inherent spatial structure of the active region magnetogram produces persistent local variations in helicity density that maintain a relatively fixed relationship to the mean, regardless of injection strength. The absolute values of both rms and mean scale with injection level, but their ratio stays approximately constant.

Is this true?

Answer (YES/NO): NO